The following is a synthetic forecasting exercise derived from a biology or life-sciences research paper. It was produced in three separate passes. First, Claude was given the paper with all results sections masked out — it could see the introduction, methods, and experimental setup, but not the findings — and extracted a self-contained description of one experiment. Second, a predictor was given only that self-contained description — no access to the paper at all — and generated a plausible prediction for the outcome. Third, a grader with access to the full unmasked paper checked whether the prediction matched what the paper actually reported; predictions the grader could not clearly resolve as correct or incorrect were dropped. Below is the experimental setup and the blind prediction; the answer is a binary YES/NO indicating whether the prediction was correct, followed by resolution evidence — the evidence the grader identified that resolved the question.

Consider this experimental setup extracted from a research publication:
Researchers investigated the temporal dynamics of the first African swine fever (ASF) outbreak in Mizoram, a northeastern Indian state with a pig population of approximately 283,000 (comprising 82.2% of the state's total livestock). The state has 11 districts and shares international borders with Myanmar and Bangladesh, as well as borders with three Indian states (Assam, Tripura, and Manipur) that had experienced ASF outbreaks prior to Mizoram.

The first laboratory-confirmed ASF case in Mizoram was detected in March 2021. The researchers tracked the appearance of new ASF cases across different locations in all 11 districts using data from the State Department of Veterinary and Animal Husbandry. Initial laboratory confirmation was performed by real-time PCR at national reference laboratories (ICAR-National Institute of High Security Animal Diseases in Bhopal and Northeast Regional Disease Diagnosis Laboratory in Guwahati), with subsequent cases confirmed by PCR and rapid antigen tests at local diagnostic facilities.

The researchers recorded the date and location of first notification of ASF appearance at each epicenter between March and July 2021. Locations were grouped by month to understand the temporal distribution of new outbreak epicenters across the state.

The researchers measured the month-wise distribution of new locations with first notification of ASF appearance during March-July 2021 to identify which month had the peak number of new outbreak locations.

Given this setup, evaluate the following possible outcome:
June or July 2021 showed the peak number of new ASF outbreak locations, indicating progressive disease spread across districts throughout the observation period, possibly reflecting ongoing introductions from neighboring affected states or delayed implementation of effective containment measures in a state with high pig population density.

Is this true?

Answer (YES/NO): YES